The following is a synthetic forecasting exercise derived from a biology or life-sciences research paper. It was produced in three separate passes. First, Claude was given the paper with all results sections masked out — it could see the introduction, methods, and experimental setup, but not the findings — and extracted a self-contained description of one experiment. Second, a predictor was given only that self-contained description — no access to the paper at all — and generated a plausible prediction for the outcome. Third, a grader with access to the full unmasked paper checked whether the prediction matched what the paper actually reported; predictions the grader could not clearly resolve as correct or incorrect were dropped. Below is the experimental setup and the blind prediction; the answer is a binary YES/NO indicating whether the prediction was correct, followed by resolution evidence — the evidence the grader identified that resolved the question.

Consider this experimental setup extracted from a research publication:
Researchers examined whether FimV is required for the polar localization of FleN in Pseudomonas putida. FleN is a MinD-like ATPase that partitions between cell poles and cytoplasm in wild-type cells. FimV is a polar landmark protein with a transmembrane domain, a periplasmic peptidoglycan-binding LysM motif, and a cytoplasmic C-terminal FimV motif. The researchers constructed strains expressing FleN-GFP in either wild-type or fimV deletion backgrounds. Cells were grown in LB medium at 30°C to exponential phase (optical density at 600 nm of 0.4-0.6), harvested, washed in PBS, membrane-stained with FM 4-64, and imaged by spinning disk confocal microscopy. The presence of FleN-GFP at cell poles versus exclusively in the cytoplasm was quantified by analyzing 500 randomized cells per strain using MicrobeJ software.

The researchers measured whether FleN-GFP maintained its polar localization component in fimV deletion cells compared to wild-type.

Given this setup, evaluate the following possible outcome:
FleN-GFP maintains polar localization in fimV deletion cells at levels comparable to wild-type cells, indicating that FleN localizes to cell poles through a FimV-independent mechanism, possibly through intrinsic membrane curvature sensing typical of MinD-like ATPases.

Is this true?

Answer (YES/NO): NO